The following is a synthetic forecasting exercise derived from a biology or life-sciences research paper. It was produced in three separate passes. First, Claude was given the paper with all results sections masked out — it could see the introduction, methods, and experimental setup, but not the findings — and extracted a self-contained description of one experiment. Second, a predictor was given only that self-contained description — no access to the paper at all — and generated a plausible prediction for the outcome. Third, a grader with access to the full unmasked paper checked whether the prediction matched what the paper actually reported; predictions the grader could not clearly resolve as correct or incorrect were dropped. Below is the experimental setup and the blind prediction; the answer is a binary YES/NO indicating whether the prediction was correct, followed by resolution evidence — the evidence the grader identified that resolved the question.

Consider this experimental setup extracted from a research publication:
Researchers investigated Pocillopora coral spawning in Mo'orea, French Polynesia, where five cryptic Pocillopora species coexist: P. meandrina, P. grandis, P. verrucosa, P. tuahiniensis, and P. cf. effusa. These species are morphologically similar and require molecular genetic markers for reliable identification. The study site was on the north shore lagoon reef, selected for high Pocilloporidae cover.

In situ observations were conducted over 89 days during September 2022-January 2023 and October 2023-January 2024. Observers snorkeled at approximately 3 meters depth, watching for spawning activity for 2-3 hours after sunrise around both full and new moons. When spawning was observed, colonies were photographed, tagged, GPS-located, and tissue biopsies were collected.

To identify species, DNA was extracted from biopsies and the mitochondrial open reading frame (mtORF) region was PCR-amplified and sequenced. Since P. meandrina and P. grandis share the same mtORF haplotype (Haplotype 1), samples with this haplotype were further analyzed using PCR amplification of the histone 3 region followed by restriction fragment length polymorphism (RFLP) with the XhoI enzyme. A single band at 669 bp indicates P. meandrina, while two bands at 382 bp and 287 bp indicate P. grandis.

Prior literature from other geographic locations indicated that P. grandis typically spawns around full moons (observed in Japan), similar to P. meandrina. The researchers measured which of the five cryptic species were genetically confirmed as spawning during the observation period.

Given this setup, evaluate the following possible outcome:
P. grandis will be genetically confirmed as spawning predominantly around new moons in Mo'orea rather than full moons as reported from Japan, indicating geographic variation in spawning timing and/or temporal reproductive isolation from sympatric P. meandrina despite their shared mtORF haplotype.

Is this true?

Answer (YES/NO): NO